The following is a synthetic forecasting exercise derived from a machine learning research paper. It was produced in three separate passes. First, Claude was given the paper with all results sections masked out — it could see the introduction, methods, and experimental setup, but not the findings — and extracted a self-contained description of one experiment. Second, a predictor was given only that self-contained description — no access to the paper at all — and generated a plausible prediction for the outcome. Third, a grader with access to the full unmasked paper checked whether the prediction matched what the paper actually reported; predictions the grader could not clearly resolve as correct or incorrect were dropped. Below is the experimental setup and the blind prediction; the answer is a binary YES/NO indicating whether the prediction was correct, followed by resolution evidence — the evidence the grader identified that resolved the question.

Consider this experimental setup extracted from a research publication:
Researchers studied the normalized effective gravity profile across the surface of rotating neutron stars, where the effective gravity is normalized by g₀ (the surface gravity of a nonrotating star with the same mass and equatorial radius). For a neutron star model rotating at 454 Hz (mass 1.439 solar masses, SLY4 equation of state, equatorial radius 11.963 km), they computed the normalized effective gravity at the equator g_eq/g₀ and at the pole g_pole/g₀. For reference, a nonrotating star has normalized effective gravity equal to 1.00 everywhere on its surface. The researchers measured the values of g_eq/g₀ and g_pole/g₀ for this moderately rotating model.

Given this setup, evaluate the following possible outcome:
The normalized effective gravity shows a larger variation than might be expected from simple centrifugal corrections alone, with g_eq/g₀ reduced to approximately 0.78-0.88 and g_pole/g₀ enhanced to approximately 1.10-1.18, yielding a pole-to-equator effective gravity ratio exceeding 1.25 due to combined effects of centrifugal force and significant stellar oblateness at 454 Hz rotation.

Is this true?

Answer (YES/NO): NO